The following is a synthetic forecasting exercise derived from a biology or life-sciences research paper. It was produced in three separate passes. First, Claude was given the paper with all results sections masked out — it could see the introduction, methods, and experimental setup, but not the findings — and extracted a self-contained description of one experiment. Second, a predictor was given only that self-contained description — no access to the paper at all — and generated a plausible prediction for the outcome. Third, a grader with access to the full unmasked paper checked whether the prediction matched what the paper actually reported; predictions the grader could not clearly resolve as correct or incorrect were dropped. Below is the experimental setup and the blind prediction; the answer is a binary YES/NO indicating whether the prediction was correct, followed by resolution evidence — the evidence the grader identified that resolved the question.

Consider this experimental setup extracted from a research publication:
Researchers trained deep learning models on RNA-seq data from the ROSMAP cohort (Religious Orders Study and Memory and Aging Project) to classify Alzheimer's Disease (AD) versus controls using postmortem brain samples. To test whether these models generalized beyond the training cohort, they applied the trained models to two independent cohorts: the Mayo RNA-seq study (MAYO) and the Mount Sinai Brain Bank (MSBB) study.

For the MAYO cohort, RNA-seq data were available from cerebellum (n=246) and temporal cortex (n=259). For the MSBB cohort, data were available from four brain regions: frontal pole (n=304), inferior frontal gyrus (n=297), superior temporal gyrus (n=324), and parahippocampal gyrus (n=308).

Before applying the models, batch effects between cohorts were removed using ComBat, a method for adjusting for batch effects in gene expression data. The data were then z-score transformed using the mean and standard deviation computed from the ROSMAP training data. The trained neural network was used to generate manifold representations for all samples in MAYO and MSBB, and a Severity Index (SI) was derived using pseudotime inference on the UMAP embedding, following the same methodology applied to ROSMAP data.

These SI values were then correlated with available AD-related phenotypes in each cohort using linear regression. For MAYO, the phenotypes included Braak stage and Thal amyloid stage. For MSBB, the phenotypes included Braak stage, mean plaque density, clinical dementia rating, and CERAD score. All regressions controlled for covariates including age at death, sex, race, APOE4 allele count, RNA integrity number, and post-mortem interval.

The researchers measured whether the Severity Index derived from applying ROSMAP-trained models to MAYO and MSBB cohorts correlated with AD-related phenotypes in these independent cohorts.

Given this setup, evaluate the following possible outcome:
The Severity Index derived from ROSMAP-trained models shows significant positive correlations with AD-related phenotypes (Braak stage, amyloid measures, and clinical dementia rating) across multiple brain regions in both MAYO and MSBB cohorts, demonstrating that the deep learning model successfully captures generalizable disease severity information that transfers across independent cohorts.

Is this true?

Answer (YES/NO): YES